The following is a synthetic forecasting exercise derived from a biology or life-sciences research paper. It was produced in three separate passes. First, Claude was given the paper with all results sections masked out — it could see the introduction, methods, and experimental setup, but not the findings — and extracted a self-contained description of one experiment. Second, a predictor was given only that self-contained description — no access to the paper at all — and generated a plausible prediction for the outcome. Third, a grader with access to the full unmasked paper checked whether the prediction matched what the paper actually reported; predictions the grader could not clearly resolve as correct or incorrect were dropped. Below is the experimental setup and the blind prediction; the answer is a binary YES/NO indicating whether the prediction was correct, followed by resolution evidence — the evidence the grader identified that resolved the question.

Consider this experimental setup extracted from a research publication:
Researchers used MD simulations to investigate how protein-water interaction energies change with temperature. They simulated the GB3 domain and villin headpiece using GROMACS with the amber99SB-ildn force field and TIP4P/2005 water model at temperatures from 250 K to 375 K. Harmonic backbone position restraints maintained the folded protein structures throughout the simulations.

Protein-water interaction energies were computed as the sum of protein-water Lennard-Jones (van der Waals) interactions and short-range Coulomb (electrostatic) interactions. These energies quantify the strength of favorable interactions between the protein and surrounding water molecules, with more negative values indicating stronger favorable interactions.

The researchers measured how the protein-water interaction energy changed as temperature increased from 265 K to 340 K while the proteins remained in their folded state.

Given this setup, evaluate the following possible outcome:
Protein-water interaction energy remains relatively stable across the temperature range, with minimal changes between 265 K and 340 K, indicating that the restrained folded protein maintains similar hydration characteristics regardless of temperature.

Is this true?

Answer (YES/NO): NO